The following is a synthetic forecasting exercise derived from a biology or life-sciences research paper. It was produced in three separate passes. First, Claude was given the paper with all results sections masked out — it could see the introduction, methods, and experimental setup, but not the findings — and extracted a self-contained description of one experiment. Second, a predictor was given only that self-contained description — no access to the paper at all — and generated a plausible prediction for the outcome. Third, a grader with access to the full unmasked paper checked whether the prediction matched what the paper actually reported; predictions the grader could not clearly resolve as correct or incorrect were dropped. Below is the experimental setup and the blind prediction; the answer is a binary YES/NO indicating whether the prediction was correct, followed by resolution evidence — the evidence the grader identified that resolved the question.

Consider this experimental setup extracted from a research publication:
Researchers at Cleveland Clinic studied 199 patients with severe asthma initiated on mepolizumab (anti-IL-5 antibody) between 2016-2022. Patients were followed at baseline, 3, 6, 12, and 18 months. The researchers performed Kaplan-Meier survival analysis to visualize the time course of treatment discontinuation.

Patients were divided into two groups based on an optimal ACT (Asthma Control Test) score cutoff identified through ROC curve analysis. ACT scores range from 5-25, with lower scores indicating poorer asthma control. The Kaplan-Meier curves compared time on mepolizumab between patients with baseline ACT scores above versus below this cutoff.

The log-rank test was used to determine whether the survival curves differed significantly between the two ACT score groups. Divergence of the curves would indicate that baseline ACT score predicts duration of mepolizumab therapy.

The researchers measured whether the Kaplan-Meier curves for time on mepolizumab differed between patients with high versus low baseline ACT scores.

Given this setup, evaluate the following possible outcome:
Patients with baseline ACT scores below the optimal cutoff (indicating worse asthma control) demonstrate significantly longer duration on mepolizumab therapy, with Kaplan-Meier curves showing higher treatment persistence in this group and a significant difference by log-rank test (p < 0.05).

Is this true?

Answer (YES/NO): NO